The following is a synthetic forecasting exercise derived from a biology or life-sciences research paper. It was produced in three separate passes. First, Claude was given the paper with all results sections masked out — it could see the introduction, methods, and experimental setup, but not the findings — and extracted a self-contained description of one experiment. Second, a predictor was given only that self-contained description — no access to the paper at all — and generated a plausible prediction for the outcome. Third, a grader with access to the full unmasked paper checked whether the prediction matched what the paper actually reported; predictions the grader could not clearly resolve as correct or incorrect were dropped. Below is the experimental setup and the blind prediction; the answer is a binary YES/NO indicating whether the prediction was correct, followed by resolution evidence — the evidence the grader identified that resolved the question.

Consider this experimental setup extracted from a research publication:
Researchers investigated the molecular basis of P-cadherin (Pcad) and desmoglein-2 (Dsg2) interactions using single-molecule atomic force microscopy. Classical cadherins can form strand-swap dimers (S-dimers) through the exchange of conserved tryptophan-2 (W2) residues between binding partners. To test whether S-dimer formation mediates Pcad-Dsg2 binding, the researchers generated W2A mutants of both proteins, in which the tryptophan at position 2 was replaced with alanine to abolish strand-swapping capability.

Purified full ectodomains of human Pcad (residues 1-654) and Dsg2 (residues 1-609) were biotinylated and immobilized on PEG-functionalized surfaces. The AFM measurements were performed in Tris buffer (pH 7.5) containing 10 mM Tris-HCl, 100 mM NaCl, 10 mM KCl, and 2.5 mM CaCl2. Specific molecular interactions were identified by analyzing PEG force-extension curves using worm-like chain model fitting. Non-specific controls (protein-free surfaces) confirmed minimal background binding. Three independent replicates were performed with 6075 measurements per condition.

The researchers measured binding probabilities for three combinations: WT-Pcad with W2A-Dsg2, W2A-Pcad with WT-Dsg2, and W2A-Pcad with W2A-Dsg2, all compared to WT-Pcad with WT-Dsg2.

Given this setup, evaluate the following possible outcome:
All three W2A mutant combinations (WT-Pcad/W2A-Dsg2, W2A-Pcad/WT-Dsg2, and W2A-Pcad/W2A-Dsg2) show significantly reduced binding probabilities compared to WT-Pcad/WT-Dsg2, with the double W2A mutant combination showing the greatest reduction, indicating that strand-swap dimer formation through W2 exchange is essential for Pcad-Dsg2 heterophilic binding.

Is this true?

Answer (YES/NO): YES